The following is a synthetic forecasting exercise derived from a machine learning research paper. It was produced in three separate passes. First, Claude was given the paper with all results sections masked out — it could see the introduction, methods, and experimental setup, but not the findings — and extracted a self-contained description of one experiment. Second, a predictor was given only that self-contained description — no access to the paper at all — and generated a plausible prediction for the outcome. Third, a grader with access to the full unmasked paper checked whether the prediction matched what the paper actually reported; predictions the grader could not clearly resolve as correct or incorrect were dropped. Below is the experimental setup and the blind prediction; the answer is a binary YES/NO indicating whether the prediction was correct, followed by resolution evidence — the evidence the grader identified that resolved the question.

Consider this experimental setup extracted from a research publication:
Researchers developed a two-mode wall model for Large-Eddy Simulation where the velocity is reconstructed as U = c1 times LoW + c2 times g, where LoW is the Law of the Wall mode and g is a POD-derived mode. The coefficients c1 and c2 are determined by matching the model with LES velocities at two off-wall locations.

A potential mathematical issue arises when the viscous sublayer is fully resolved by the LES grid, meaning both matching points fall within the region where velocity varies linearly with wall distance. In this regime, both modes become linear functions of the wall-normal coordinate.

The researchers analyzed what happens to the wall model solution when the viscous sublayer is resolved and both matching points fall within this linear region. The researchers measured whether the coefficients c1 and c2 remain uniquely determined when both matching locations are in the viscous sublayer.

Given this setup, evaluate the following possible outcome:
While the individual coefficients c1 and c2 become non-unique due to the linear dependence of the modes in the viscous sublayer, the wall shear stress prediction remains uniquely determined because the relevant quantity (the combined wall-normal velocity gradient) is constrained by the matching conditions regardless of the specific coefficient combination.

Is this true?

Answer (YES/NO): YES